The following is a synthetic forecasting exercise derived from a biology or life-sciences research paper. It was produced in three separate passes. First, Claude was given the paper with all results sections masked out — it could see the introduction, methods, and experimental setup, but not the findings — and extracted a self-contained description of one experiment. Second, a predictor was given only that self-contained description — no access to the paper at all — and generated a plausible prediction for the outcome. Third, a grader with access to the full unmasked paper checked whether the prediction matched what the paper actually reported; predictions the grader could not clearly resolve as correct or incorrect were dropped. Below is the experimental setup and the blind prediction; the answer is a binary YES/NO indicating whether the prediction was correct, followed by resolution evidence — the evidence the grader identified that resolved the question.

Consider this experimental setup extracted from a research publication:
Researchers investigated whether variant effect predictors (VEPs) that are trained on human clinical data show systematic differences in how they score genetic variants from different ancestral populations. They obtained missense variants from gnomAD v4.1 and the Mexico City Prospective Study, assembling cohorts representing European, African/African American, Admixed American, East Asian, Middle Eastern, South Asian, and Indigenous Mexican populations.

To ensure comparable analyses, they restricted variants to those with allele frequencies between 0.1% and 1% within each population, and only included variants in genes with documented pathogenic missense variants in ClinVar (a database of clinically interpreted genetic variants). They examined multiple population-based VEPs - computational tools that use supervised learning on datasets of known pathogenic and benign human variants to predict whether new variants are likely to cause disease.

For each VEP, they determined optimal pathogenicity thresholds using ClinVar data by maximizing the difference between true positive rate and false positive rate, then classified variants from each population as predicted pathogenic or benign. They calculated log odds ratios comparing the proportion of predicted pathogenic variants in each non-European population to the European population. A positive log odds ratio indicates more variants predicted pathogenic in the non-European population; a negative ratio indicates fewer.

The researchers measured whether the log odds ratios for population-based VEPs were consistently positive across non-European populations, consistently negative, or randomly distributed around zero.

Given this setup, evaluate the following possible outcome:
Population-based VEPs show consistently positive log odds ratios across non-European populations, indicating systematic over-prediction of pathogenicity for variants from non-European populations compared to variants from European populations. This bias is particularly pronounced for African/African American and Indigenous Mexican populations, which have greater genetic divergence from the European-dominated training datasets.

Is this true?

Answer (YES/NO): NO